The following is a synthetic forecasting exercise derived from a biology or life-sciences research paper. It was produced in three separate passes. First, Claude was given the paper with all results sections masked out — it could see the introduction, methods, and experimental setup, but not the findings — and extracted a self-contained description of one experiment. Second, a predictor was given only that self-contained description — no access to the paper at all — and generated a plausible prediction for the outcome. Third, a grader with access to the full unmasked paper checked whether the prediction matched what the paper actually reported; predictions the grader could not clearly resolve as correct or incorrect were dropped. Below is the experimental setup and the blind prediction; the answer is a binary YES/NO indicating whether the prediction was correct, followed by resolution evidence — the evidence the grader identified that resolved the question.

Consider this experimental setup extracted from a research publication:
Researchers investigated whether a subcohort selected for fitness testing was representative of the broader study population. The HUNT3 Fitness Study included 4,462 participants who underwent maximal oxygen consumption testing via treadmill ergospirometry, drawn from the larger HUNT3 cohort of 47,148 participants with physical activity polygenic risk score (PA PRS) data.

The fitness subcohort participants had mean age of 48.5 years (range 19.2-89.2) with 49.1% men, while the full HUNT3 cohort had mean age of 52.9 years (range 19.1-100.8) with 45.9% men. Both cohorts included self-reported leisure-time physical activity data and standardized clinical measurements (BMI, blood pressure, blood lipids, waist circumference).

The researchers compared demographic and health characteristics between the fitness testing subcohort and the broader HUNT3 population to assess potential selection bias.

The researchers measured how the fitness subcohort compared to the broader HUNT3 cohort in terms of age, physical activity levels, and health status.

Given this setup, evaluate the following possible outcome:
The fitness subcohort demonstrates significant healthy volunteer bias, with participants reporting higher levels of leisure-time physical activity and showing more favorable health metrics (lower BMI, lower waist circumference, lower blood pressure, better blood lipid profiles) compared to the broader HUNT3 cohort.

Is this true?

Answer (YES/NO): YES